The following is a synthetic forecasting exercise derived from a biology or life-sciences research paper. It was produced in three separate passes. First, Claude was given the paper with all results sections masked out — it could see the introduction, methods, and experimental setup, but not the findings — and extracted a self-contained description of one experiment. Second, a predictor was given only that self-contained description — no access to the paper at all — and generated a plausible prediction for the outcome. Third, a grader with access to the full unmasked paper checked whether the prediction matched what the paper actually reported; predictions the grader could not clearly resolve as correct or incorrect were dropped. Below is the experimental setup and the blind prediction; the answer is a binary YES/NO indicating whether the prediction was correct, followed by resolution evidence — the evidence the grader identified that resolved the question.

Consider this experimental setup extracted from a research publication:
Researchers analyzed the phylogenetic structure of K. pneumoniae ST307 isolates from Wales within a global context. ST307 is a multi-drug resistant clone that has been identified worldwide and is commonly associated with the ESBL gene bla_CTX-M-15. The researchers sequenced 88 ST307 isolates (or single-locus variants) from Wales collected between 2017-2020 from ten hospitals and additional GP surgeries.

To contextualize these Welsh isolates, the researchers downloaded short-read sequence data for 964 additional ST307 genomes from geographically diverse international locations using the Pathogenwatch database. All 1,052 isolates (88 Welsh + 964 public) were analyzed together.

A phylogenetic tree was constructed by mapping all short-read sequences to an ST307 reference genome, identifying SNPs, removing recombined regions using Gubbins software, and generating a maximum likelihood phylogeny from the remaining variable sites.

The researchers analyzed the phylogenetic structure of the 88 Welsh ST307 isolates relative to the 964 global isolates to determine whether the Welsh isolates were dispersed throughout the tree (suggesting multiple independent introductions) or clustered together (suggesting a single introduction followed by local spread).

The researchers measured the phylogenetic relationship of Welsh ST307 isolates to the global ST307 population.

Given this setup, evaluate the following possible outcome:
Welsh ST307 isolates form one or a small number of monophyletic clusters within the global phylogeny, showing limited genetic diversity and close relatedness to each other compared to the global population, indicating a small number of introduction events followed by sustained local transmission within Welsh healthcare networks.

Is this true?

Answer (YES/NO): YES